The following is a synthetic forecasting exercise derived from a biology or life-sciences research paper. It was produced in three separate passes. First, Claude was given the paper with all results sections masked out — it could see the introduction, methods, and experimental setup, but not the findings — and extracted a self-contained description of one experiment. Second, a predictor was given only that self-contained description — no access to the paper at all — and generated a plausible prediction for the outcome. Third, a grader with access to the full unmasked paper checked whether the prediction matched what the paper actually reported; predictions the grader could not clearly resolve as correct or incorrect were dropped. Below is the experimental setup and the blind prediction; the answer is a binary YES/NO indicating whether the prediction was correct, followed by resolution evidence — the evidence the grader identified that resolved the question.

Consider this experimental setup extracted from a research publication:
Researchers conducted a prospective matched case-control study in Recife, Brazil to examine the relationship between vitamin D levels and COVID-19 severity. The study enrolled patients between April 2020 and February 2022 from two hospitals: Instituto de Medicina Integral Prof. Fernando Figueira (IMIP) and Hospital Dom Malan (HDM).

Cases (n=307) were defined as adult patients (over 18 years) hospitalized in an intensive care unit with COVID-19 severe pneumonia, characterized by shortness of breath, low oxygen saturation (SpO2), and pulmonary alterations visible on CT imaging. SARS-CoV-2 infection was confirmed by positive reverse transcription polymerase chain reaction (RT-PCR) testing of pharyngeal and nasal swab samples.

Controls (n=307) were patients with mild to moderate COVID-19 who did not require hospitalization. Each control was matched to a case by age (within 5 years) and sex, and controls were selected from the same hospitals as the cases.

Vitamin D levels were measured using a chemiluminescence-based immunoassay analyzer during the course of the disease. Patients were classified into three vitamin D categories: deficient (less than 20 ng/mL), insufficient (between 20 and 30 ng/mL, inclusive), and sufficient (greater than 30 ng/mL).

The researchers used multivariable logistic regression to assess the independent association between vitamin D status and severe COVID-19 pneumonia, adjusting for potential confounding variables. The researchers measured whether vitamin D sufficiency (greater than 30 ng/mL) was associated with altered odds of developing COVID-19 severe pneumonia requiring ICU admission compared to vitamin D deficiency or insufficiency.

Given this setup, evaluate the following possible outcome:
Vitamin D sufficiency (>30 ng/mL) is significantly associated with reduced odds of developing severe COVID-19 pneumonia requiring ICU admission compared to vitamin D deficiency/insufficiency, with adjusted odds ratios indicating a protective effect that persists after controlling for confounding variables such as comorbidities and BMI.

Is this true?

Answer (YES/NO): YES